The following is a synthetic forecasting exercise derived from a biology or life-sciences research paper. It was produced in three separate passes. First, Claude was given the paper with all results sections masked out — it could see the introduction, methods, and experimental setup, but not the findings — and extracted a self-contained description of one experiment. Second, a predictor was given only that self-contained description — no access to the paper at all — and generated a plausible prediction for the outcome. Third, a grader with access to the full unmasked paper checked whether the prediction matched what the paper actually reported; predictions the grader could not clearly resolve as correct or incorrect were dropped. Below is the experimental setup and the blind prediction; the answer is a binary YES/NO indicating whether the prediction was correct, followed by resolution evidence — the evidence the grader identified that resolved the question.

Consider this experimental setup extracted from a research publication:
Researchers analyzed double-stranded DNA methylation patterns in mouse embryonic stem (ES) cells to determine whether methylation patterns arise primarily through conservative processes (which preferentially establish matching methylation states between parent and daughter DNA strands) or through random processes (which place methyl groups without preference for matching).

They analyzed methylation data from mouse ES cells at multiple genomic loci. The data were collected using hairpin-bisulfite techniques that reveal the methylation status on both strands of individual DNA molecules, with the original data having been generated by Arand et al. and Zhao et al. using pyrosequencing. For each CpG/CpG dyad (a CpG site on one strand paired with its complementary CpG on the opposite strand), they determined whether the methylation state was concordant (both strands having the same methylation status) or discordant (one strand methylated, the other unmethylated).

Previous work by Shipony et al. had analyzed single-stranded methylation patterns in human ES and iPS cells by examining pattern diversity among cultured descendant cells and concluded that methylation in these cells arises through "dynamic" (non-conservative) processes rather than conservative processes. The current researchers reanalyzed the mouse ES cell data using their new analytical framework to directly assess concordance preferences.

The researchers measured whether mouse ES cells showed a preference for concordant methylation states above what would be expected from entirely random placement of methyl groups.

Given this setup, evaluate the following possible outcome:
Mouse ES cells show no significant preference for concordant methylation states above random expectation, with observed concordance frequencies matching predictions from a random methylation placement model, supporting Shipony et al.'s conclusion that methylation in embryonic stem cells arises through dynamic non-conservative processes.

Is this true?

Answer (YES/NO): NO